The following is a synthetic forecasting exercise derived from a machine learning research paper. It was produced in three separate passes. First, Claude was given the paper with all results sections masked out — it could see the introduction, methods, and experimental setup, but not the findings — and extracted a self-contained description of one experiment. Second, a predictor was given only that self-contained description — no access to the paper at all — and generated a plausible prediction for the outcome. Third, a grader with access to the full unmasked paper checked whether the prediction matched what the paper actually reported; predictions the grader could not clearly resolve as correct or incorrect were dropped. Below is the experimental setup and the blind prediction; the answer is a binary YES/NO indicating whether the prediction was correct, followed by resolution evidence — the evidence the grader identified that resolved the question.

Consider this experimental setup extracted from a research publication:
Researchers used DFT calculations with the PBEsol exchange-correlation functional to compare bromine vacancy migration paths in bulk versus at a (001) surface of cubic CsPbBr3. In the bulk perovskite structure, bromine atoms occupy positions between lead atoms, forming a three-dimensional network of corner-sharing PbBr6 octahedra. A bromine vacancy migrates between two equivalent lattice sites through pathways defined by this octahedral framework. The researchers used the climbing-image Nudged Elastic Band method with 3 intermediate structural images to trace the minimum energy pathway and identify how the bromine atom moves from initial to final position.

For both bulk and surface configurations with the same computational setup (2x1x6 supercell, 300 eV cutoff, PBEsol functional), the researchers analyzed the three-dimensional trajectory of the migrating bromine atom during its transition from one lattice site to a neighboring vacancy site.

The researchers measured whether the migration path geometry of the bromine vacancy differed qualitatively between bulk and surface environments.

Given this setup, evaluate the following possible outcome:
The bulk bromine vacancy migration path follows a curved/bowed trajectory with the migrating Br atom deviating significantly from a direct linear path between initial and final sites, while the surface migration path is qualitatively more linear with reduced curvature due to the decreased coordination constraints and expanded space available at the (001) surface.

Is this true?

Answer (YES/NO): NO